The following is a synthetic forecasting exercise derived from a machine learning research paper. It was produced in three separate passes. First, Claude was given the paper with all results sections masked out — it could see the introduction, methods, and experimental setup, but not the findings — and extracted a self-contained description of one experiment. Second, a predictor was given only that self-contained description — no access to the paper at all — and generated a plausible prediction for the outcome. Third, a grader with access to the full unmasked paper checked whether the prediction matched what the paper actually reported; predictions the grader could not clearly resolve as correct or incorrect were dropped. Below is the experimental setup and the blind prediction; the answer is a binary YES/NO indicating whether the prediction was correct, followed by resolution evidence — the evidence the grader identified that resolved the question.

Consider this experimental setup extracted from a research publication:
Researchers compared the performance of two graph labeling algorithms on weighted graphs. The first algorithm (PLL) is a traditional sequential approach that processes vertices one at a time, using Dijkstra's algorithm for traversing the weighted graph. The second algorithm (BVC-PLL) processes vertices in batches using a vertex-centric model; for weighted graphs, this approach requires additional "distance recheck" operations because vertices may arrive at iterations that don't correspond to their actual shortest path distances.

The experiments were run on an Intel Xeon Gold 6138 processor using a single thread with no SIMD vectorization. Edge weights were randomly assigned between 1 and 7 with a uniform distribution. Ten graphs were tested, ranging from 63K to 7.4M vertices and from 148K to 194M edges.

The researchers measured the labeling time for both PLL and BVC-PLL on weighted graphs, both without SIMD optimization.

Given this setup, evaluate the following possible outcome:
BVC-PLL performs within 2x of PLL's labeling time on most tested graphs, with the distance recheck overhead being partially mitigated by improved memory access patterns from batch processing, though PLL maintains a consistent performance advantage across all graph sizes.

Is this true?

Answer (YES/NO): NO